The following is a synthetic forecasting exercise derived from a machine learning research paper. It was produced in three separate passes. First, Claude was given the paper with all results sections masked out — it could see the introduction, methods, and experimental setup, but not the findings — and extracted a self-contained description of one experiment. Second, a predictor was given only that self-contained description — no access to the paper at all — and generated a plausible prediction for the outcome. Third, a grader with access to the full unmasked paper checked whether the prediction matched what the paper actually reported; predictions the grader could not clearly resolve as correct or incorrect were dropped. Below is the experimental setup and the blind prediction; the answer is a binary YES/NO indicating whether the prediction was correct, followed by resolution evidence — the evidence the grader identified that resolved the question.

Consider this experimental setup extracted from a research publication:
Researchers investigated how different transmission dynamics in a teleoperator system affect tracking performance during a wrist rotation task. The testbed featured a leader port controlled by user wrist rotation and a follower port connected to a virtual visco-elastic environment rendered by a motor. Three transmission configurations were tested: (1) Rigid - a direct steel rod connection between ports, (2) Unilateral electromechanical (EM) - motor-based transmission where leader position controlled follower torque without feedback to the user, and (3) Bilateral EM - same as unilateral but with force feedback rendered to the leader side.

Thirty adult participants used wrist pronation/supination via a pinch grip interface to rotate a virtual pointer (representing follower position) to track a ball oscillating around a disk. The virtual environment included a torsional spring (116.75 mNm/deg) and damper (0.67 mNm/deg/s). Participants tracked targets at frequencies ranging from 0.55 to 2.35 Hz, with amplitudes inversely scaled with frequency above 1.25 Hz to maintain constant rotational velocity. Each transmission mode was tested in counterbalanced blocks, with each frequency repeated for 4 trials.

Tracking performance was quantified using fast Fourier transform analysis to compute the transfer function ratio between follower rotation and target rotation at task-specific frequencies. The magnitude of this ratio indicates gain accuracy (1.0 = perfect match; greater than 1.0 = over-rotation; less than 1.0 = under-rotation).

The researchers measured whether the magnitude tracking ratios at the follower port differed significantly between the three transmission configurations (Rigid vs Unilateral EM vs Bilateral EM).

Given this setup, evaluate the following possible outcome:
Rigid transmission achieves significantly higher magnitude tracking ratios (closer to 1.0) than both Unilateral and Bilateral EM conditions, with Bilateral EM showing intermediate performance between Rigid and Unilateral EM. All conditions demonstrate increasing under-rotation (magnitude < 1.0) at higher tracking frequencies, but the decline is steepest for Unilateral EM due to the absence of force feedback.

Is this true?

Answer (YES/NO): NO